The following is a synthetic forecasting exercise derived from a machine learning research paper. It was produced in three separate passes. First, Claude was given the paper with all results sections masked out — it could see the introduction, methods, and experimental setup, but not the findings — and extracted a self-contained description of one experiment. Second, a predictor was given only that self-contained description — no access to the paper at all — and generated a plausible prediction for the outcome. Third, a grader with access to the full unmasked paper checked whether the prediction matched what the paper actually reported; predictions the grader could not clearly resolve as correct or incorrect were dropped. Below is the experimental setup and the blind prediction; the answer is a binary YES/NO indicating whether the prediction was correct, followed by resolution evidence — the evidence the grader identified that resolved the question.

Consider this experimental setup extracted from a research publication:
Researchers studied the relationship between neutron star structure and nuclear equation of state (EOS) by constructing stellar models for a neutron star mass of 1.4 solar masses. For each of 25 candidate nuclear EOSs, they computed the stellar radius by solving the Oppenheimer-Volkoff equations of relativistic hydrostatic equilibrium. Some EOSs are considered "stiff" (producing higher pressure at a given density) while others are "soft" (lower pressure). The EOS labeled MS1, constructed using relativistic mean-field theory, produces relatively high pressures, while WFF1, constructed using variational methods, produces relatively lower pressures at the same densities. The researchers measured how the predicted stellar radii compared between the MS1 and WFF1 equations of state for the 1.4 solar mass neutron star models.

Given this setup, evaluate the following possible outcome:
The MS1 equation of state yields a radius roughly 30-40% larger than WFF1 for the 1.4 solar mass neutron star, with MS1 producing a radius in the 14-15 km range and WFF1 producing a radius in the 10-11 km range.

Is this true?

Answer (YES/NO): NO